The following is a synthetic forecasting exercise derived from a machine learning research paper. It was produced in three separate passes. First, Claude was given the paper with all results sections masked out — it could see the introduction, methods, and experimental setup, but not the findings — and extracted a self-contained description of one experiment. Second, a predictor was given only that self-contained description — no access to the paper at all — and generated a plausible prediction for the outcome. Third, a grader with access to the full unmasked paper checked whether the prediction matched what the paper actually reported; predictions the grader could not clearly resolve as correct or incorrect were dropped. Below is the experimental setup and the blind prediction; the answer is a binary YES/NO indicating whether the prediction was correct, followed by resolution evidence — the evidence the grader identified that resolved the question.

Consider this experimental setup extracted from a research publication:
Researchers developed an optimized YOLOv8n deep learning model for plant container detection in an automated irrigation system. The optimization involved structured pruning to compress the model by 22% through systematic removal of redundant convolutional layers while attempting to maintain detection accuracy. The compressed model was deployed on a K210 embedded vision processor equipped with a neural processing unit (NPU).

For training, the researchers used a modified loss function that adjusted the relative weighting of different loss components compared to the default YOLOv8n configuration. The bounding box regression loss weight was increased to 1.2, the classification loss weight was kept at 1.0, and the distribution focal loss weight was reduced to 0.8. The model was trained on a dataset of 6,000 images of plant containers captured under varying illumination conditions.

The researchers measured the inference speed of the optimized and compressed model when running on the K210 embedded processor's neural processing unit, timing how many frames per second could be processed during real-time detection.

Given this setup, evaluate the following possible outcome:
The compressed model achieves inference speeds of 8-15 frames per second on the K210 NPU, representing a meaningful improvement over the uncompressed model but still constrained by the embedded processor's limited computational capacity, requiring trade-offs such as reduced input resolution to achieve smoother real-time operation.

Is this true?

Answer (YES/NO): NO